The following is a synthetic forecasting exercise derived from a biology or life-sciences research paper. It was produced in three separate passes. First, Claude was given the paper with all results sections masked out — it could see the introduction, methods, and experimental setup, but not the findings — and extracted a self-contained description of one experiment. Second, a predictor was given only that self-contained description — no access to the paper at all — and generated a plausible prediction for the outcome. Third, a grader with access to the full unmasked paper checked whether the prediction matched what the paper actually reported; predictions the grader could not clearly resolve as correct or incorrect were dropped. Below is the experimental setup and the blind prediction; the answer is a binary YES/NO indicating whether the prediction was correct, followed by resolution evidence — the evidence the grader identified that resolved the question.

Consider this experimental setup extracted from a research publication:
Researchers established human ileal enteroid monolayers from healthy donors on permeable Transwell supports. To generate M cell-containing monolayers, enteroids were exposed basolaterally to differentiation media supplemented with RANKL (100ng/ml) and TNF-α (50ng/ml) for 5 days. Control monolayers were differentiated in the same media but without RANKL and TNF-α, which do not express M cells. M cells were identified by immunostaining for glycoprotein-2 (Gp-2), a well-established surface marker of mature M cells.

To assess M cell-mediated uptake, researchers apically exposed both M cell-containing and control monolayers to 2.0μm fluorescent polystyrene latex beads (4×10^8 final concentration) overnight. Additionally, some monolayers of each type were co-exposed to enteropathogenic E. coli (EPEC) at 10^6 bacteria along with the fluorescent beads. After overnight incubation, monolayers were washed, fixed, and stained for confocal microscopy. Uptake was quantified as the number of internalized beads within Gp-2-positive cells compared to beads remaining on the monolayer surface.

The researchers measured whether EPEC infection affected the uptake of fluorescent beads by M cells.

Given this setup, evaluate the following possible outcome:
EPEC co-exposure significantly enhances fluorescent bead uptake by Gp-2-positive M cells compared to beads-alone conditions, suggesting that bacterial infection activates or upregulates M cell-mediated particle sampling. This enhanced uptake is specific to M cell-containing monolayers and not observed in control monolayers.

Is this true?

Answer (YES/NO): YES